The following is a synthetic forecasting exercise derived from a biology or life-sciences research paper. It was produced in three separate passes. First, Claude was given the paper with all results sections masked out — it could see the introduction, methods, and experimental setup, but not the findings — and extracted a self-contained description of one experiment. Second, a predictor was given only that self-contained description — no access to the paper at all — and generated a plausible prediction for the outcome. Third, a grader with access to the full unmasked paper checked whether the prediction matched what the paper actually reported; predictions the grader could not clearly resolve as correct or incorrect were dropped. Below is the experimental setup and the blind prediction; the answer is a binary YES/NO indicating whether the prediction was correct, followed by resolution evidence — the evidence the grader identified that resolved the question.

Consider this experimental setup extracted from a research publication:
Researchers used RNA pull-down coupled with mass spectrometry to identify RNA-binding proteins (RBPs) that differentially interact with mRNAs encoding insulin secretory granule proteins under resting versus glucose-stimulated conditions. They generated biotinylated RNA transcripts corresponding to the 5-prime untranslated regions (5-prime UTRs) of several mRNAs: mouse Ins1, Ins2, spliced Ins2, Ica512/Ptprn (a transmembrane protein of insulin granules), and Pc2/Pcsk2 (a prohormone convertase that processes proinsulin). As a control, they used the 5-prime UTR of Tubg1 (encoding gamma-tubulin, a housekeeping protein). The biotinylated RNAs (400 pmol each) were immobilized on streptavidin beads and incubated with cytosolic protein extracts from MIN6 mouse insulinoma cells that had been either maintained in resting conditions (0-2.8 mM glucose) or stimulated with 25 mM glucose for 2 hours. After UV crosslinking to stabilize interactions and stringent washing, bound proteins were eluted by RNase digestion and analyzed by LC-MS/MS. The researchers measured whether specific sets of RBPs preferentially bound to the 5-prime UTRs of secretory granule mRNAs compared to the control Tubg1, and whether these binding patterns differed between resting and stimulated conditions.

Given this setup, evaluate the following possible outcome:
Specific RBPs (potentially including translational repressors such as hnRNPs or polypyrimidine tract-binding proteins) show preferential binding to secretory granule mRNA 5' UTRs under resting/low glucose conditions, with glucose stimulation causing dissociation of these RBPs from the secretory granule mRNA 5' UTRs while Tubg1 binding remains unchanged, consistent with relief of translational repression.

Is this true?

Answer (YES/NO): YES